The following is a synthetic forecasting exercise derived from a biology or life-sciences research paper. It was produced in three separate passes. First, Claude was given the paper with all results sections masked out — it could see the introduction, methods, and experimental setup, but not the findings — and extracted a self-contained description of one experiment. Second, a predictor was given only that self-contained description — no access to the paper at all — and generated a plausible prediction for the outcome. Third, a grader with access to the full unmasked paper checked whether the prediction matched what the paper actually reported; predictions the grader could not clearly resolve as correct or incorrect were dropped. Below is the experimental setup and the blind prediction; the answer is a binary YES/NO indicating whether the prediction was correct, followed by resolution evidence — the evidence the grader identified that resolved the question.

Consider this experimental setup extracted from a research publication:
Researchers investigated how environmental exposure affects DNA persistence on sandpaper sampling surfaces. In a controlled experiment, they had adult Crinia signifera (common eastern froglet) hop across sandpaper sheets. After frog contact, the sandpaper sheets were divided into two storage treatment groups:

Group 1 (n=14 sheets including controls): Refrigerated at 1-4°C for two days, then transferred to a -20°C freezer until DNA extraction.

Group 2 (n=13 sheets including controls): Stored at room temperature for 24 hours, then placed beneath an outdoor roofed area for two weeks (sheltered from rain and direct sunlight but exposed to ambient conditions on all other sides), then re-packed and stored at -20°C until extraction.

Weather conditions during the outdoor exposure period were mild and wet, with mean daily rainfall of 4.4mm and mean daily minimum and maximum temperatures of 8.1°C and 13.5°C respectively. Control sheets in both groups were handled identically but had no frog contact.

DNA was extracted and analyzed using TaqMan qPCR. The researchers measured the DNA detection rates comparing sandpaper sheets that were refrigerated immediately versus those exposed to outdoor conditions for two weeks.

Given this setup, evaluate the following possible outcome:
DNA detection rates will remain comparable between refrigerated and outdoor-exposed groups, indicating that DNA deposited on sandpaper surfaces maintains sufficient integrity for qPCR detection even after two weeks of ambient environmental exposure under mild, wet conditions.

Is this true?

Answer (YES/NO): YES